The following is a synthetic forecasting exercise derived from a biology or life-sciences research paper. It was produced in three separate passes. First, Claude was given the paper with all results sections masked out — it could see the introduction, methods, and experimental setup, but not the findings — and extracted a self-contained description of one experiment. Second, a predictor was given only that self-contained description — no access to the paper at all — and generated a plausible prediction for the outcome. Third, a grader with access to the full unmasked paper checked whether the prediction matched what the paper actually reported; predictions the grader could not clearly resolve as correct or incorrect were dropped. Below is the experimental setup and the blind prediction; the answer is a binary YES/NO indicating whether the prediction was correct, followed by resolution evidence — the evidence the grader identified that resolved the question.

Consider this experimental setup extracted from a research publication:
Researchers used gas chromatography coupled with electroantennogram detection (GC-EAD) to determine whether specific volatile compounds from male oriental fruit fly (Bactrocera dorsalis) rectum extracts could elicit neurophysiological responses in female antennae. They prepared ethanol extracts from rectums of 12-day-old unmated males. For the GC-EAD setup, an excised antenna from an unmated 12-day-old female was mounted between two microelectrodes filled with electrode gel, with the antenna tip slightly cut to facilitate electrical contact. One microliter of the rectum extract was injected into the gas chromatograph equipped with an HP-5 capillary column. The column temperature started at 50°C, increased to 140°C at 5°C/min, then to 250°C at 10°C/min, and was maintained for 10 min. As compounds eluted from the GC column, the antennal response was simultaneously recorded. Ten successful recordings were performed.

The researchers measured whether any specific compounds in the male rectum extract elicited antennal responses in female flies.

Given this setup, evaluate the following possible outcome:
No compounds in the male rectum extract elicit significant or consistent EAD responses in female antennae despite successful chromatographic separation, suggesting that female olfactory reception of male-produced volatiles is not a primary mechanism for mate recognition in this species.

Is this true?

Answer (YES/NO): NO